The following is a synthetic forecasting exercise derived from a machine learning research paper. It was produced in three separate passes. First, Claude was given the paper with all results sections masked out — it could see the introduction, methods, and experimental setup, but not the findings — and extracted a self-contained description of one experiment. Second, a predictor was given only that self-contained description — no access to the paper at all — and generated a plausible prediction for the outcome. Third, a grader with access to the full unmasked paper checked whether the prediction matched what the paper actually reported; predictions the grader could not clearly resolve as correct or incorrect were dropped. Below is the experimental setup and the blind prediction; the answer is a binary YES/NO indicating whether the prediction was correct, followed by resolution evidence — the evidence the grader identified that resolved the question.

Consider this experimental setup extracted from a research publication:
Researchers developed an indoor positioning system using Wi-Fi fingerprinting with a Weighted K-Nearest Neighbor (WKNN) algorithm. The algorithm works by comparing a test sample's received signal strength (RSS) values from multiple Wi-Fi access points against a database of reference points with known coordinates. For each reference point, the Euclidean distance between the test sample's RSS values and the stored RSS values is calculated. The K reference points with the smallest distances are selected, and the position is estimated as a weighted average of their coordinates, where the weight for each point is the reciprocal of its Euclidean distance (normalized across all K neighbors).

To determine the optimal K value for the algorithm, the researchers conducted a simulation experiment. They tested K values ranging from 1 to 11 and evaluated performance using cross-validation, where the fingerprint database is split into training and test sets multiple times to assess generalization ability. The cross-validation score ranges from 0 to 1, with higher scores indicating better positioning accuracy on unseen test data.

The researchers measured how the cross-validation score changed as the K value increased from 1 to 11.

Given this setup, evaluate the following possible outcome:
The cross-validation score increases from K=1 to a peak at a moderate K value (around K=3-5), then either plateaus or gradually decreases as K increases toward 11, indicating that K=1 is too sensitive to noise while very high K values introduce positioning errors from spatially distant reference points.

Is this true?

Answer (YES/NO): NO